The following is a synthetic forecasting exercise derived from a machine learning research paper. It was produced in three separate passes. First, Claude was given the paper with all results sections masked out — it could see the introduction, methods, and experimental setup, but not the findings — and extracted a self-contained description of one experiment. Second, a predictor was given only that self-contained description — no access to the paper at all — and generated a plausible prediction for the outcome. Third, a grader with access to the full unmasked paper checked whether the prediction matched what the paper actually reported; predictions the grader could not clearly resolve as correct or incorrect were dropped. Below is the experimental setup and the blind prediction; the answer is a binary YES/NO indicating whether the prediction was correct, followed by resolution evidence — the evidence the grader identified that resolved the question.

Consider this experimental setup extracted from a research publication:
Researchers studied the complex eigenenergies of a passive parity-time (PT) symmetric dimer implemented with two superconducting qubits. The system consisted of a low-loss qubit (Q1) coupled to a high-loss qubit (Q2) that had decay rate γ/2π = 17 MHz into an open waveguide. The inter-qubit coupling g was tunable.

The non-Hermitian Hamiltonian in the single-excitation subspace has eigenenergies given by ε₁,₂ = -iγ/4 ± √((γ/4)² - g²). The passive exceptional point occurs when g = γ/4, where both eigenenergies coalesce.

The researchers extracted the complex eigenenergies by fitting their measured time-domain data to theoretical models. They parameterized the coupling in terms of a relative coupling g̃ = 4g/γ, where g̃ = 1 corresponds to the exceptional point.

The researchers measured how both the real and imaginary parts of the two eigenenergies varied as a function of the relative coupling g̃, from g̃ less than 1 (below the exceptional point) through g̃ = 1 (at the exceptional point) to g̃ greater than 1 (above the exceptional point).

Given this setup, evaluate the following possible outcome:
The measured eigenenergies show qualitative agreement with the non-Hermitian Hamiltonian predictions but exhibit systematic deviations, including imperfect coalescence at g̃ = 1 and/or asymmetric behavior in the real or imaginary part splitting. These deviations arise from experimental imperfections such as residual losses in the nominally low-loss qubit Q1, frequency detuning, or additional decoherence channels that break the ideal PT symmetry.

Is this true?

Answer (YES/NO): NO